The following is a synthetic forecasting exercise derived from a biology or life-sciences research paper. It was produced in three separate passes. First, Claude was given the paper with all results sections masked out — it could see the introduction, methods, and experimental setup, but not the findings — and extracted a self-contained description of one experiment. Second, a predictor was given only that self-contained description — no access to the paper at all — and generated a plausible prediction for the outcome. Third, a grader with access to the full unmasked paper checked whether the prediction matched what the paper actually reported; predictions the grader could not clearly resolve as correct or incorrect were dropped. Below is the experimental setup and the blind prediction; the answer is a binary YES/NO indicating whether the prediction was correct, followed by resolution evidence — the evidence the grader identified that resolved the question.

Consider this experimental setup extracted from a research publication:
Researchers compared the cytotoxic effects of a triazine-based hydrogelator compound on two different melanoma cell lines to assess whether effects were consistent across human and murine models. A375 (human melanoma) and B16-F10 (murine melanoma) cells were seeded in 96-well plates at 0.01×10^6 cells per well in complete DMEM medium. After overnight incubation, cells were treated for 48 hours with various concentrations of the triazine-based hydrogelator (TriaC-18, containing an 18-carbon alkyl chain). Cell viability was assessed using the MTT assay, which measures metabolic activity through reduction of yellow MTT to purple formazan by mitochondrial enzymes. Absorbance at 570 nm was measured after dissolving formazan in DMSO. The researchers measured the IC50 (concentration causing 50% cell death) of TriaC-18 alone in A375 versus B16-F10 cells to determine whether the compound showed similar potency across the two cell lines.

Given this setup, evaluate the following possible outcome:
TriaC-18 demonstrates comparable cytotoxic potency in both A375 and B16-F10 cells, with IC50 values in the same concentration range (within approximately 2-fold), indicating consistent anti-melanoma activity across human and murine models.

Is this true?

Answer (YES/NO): YES